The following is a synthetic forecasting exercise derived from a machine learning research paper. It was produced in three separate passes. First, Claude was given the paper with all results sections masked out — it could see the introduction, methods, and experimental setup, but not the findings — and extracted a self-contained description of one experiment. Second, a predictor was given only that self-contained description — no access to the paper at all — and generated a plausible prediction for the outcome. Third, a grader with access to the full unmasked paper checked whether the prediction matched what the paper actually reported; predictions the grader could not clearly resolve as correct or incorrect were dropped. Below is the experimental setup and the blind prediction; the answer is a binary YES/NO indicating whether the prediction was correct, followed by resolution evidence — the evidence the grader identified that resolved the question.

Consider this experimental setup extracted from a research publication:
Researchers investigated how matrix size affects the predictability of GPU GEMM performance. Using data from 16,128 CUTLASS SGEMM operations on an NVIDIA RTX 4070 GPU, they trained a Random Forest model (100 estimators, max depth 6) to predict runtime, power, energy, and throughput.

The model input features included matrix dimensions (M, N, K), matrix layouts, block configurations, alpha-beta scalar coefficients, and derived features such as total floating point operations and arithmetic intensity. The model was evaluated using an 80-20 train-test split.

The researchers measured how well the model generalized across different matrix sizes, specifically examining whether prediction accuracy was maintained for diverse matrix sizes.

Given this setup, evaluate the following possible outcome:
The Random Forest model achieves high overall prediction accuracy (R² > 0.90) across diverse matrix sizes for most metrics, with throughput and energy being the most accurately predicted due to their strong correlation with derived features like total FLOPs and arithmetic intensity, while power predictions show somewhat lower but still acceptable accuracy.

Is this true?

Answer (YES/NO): NO